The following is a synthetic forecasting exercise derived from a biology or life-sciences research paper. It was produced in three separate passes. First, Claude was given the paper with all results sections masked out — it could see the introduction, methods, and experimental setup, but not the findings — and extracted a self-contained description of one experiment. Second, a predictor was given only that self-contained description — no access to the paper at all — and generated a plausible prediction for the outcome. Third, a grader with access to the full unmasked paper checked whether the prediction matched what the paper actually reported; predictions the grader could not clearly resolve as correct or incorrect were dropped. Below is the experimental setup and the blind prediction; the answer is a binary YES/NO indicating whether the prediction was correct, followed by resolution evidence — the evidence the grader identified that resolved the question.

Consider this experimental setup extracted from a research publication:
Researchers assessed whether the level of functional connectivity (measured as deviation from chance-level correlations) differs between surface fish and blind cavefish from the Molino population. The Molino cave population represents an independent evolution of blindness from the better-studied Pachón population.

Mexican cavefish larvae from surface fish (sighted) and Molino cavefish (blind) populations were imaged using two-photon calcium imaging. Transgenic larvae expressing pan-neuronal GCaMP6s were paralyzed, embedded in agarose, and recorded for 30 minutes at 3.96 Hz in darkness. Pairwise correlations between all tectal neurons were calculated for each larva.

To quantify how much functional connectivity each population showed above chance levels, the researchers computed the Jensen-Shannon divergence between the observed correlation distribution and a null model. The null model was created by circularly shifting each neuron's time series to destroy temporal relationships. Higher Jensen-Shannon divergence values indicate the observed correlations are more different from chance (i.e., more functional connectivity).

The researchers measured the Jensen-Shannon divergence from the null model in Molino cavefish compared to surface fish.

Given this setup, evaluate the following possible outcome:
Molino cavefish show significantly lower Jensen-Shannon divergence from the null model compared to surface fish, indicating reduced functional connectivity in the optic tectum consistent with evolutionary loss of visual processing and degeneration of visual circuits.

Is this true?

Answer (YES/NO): NO